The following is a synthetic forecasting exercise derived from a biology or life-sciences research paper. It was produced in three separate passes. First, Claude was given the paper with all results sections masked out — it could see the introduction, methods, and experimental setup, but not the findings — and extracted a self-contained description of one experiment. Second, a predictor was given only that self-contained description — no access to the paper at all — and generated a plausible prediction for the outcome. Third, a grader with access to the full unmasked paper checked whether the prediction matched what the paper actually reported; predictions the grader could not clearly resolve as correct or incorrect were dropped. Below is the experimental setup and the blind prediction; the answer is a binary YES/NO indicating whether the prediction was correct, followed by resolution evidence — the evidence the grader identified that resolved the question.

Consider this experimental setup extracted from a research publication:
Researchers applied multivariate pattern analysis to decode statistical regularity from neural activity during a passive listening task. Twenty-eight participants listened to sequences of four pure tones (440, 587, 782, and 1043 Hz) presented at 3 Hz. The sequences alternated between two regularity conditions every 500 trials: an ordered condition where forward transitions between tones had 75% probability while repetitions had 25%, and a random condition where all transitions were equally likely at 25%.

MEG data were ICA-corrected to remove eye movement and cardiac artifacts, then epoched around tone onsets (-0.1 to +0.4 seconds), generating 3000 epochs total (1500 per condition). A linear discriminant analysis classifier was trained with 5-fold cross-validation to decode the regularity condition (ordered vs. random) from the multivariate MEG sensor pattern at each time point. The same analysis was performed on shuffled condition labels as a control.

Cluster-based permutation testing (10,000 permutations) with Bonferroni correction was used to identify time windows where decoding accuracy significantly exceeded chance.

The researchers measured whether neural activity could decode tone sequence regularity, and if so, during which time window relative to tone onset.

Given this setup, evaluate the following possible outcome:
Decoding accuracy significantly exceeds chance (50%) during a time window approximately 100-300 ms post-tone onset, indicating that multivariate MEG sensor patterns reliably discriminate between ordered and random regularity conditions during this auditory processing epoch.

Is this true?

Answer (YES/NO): NO